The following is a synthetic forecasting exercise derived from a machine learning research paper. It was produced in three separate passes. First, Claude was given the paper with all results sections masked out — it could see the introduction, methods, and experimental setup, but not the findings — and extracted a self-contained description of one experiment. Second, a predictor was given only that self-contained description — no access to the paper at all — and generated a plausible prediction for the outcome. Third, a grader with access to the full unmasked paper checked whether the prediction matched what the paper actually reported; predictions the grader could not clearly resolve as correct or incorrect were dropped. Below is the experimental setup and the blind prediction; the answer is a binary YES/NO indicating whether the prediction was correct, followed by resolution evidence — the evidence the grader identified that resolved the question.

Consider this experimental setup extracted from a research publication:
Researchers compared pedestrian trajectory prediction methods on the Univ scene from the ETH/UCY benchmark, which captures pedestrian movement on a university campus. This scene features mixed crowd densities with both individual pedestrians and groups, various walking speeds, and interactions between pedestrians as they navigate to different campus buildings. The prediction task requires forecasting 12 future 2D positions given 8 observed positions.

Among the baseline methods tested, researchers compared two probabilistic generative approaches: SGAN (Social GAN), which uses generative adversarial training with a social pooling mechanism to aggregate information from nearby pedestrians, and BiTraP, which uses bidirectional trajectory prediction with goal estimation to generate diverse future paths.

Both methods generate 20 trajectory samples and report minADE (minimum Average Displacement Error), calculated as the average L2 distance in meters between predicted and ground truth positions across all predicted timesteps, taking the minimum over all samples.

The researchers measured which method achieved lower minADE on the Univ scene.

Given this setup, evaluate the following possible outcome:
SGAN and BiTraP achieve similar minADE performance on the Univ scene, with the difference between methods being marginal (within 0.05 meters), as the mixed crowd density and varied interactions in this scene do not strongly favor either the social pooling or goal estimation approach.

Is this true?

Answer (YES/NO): NO